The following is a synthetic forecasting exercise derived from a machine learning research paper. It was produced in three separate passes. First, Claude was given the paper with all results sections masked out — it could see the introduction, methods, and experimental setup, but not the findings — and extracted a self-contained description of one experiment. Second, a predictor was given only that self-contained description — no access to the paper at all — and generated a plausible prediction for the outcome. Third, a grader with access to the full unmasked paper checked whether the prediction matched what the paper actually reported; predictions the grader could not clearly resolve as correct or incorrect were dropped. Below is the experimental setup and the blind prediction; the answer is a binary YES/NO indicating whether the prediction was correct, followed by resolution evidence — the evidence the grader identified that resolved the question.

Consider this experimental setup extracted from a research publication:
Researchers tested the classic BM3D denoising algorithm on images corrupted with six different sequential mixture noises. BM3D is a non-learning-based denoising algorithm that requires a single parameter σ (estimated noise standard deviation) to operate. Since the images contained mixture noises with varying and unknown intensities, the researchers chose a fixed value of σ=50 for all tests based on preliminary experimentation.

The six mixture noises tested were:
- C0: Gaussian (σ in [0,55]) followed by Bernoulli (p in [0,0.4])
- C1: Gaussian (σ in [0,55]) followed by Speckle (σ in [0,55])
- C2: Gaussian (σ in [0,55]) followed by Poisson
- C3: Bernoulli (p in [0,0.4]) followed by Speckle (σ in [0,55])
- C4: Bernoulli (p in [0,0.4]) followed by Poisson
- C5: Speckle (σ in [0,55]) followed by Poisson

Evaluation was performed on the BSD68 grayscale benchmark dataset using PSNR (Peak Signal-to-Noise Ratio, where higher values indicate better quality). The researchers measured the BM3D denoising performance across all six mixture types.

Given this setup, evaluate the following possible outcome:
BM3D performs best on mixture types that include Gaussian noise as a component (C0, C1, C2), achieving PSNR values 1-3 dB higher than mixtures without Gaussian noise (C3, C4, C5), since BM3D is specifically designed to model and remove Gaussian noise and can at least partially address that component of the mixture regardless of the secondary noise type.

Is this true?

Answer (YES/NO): NO